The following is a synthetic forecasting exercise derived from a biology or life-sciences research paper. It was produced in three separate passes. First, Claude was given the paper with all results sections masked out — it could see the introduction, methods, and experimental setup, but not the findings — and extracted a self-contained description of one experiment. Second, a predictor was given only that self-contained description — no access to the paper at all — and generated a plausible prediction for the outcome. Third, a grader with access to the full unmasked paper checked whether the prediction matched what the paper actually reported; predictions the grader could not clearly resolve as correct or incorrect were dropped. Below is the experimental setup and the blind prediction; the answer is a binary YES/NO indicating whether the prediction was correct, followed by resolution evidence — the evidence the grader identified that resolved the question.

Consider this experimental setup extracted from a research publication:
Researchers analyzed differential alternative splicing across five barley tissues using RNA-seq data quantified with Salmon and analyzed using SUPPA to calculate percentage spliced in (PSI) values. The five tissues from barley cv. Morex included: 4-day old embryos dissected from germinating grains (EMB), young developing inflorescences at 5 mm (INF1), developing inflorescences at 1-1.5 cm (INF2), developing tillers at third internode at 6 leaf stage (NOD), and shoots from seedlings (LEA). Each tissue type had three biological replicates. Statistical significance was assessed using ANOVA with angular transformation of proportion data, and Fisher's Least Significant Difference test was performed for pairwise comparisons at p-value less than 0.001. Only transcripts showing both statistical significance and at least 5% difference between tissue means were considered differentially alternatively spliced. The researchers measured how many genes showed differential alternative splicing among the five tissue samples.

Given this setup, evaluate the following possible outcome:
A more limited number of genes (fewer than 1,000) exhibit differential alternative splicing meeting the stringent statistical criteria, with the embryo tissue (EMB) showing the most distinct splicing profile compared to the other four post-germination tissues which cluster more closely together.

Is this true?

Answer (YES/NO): NO